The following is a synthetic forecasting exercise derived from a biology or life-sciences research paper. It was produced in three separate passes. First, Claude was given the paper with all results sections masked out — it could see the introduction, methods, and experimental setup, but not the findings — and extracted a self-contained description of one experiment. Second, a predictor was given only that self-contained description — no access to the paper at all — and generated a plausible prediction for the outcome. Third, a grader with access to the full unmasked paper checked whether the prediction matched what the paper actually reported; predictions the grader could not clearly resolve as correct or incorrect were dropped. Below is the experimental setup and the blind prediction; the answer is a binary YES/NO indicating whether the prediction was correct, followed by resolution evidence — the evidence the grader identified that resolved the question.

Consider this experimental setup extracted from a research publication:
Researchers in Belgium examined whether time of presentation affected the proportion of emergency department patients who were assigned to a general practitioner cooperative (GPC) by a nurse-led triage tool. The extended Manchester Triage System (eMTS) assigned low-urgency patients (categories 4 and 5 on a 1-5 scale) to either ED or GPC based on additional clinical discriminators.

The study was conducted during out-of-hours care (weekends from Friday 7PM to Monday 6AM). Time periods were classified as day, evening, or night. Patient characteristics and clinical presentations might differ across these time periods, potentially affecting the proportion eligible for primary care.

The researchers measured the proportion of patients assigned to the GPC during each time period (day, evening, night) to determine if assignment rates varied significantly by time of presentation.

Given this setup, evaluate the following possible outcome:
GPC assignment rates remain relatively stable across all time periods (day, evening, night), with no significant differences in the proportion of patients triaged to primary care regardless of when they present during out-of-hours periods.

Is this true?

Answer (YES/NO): NO